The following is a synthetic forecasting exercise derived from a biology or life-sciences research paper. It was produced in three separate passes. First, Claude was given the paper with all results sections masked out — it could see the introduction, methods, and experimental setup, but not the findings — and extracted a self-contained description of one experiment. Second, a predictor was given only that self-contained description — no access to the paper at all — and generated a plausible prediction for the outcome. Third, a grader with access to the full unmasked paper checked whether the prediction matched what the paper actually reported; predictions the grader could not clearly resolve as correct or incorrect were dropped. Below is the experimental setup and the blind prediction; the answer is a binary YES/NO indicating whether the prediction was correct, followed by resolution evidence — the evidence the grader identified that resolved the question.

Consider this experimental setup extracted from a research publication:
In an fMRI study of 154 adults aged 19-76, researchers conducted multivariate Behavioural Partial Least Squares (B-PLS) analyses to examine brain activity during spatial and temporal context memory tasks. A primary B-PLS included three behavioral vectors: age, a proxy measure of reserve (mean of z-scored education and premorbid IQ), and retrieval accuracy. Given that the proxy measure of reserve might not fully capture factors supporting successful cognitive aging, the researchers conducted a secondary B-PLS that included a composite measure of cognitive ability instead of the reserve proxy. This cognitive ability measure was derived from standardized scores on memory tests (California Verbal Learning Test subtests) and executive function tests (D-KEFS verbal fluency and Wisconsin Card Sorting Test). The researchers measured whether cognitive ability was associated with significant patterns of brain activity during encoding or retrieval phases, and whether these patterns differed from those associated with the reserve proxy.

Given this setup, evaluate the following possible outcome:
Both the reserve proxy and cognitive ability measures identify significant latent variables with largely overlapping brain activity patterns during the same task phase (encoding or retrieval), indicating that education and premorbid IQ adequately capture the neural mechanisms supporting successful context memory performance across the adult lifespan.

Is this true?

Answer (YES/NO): NO